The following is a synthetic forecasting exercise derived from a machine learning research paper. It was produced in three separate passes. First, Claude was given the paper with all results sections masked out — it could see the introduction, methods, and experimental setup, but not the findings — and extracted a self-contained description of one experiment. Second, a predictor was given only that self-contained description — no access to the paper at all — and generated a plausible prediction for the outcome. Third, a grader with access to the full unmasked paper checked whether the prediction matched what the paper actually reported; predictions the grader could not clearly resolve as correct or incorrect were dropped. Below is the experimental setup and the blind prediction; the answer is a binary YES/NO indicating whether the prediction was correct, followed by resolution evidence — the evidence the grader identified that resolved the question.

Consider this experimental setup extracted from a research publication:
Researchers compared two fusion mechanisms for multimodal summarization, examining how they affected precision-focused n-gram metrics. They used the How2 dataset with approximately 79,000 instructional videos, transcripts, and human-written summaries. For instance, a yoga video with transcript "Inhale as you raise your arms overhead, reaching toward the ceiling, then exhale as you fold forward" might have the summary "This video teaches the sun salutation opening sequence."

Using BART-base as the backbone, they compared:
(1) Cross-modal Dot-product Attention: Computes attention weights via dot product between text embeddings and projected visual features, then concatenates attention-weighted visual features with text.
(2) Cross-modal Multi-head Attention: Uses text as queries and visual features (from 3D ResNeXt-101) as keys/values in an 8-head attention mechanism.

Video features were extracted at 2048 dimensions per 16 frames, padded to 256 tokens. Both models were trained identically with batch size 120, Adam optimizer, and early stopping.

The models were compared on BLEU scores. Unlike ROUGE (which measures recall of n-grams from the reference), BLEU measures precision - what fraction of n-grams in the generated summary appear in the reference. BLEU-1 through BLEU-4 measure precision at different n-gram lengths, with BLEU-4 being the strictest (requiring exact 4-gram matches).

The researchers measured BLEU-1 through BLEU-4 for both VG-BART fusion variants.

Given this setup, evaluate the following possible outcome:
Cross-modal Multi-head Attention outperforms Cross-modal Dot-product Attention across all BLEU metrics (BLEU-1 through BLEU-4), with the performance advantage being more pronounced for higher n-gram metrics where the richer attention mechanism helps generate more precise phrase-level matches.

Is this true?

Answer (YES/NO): NO